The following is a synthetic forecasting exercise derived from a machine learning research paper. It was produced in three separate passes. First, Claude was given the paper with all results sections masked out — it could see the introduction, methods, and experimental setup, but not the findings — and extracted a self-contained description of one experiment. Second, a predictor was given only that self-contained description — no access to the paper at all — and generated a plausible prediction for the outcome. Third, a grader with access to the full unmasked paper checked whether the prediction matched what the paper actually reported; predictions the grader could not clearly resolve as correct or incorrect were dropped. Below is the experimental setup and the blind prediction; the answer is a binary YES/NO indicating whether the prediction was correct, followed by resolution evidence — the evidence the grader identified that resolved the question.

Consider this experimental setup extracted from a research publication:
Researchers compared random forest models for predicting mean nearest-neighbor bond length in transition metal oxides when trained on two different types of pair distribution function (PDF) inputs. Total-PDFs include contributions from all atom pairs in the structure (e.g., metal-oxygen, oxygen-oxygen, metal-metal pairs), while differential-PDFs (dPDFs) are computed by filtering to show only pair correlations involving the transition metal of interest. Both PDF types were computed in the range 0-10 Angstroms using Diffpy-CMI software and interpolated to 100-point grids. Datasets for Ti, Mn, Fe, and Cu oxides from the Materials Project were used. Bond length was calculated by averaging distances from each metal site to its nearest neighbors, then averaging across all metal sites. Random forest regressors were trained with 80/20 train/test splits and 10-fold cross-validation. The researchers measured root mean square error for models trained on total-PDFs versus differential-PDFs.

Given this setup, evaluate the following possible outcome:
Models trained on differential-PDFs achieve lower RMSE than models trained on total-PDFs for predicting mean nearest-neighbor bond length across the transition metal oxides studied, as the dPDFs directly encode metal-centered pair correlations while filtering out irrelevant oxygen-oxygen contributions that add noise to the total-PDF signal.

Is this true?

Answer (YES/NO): YES